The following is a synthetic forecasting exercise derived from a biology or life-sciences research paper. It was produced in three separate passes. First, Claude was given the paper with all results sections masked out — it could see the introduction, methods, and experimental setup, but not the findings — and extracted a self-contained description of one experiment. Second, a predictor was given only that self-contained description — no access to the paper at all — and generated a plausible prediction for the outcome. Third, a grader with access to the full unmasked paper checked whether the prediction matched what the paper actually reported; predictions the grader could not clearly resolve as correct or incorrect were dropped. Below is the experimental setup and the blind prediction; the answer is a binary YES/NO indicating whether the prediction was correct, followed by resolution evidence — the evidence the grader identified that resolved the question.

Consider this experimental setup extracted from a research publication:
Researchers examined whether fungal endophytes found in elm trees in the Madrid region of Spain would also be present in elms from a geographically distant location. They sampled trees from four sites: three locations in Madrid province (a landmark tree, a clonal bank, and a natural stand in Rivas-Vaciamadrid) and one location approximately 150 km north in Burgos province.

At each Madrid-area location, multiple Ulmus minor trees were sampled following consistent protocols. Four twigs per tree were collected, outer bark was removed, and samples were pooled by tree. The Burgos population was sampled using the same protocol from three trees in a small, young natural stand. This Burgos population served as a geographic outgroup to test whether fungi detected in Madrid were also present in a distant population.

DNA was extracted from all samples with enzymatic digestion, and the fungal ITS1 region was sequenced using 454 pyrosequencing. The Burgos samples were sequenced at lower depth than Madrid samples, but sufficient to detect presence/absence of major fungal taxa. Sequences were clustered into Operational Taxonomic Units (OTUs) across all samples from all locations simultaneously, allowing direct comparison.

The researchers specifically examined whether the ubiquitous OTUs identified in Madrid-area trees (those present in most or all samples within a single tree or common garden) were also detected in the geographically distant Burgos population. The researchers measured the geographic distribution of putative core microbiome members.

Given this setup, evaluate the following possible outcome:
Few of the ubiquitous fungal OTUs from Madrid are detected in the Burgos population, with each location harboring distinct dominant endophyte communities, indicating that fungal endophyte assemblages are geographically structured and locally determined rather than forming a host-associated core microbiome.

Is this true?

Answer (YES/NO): NO